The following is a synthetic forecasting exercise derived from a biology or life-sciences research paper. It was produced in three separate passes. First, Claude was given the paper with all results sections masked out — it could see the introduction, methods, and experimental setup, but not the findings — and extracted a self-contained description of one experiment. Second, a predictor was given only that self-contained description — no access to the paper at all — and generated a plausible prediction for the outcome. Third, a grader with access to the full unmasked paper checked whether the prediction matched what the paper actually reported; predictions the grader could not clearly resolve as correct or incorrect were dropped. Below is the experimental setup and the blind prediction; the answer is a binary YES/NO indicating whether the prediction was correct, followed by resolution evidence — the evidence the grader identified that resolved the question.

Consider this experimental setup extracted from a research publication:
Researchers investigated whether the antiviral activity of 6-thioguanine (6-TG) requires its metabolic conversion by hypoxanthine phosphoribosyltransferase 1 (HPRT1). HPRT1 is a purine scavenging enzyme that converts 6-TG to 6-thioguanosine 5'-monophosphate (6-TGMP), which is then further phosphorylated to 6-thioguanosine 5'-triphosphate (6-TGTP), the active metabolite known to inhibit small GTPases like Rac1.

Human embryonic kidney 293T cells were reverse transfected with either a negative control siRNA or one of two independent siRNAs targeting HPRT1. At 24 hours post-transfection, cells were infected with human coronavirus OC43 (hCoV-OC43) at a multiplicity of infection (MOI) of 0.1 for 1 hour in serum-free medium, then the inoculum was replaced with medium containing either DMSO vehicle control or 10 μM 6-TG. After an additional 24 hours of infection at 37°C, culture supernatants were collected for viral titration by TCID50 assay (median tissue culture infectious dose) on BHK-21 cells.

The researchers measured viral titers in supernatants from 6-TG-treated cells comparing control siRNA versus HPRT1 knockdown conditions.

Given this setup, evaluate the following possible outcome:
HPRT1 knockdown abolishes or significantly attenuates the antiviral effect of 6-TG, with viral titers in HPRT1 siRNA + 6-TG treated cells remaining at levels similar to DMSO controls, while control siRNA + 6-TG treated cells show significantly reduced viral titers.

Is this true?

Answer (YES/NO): NO